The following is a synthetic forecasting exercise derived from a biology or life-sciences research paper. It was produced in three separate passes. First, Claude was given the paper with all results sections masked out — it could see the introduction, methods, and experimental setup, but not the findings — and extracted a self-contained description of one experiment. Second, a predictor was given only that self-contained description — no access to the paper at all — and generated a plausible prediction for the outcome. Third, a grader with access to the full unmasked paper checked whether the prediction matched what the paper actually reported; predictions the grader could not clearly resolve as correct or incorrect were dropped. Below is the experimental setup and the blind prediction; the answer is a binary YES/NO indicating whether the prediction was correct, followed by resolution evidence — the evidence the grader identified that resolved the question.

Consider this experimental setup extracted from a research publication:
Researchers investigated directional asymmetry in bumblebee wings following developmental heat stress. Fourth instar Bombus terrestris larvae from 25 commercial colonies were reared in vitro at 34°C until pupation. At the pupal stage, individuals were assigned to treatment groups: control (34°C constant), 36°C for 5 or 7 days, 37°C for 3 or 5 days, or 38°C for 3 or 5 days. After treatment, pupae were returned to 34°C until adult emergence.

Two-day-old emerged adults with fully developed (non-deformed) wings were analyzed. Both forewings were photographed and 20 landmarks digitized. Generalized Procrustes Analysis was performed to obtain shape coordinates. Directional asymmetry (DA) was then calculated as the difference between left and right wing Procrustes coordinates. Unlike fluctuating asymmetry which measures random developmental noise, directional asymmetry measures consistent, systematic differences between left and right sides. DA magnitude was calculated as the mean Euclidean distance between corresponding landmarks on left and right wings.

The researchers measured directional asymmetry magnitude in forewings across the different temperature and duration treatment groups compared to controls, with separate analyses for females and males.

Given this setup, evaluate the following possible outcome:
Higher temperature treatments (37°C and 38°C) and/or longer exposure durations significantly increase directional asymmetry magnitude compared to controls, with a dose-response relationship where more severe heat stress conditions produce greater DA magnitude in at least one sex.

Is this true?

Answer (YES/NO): NO